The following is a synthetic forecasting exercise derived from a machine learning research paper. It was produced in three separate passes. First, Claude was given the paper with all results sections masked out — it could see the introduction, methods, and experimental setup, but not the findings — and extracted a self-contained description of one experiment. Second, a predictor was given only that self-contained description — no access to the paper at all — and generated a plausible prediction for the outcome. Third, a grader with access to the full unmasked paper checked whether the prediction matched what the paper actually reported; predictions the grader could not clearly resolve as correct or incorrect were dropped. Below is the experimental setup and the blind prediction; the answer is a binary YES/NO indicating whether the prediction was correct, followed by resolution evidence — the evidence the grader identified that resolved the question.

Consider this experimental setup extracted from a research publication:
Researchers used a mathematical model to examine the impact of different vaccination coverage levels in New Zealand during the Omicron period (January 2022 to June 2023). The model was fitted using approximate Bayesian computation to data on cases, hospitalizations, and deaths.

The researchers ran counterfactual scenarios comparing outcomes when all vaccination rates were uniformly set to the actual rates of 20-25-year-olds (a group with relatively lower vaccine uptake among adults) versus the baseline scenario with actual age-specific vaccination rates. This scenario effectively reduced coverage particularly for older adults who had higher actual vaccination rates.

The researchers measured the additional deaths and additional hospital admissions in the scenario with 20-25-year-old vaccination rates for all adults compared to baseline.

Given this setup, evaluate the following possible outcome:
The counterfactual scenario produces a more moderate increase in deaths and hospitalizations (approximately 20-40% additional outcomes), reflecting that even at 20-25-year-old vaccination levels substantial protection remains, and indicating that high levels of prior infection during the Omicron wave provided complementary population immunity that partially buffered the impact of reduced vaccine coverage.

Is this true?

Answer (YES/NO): NO